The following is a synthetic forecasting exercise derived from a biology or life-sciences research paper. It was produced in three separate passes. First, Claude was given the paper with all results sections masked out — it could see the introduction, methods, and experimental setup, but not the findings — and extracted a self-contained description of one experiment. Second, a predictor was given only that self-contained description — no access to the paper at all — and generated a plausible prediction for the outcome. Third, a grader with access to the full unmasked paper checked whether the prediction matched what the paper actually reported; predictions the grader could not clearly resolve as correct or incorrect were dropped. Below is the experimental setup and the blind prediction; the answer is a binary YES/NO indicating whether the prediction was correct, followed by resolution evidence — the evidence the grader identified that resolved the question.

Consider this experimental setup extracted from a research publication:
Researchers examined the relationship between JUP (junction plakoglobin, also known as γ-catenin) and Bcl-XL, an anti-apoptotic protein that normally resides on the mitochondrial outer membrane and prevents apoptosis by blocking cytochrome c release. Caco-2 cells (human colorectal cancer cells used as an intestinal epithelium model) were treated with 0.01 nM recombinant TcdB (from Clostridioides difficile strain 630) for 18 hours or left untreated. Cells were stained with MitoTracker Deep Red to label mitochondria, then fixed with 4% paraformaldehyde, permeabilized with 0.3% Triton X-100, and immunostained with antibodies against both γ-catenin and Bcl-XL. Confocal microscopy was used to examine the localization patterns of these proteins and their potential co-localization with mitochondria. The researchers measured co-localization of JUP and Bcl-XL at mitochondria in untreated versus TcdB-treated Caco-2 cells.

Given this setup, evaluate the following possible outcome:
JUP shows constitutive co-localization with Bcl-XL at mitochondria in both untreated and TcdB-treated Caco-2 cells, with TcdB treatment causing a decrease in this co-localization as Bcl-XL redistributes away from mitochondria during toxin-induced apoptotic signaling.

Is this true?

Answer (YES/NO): NO